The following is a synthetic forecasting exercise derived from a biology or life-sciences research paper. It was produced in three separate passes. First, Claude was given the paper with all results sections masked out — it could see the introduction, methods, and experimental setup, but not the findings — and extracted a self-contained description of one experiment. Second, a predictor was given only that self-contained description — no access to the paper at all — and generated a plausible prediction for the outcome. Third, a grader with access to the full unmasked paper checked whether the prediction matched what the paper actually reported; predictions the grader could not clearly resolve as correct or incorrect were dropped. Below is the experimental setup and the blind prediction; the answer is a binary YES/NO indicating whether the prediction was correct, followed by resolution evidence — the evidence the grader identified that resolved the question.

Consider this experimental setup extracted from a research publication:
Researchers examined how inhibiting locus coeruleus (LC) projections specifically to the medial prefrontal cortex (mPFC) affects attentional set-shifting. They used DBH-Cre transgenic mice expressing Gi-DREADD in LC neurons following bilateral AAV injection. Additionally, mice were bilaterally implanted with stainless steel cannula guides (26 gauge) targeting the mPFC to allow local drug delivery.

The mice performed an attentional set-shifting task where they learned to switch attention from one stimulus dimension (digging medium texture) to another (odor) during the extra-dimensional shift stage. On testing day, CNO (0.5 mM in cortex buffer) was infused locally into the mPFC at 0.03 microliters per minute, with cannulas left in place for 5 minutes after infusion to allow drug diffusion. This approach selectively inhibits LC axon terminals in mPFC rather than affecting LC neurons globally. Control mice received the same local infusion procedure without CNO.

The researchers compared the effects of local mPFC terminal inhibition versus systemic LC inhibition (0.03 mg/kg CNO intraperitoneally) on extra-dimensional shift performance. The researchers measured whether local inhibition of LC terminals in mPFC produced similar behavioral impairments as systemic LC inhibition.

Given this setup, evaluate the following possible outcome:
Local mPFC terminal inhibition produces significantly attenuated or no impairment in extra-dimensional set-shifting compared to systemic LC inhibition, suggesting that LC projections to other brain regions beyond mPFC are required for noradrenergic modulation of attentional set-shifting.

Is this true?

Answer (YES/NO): NO